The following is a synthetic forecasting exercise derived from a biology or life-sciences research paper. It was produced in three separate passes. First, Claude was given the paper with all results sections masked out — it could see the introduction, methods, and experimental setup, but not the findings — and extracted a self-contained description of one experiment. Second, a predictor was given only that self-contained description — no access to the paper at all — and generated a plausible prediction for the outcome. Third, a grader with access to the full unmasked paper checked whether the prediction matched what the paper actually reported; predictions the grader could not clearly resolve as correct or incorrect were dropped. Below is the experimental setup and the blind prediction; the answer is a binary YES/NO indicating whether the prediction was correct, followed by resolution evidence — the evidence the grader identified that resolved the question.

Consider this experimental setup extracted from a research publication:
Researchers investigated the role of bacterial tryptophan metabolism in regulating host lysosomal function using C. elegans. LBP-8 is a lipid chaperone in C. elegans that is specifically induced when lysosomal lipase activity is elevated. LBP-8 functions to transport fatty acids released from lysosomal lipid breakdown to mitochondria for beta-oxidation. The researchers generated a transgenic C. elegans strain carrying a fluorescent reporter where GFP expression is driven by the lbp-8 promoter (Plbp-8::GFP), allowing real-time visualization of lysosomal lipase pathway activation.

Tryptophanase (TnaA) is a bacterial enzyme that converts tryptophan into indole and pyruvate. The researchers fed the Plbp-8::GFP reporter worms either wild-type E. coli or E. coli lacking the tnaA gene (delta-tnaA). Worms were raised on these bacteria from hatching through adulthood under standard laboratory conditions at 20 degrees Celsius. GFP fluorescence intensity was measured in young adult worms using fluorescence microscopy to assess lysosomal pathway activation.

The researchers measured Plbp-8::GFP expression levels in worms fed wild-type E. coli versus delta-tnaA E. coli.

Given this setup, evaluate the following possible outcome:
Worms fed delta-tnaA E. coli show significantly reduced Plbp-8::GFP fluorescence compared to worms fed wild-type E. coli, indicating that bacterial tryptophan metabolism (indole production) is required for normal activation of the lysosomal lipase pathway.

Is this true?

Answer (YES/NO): YES